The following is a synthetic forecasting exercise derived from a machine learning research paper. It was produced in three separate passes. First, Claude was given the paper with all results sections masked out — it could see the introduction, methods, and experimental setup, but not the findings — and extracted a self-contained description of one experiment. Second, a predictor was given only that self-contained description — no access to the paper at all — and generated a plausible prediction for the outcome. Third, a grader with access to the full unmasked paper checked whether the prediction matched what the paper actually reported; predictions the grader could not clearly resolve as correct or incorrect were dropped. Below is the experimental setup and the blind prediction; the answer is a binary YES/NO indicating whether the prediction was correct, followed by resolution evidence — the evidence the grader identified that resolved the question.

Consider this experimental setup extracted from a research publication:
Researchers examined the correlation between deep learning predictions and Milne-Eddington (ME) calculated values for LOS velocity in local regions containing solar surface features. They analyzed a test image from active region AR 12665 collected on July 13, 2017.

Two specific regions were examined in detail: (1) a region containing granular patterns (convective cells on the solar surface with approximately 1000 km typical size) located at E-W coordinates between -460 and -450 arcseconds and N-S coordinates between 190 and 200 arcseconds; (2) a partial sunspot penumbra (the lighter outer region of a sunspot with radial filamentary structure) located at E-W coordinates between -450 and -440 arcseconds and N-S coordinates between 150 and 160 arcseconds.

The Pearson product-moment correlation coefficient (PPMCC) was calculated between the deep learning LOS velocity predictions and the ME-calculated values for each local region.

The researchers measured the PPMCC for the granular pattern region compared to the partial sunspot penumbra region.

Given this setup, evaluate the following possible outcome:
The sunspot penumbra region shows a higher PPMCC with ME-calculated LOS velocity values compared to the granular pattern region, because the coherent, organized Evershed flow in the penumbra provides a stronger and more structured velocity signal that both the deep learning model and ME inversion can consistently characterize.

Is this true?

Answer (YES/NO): NO